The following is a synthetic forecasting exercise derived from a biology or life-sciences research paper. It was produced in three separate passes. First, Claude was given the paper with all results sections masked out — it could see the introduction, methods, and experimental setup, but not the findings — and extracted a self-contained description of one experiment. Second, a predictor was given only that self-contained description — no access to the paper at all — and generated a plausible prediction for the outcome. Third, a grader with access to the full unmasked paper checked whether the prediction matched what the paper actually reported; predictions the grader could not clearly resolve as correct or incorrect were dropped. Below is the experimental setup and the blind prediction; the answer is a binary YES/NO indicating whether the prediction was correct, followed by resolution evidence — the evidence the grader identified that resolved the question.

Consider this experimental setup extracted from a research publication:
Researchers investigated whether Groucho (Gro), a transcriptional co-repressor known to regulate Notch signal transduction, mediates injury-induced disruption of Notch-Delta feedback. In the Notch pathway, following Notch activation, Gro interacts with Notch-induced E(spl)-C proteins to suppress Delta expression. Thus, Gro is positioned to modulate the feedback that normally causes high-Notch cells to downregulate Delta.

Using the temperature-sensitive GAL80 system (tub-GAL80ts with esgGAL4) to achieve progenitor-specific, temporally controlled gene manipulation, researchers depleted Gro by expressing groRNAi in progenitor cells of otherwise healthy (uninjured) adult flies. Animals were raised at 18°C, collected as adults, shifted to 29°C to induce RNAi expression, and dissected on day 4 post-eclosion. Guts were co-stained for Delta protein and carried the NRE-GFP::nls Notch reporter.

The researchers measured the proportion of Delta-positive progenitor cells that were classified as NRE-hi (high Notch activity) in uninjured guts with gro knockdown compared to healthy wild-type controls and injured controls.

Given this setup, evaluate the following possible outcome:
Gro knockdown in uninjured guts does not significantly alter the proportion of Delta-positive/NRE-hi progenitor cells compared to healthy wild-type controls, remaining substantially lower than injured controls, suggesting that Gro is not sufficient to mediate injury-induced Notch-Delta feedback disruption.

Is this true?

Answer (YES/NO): NO